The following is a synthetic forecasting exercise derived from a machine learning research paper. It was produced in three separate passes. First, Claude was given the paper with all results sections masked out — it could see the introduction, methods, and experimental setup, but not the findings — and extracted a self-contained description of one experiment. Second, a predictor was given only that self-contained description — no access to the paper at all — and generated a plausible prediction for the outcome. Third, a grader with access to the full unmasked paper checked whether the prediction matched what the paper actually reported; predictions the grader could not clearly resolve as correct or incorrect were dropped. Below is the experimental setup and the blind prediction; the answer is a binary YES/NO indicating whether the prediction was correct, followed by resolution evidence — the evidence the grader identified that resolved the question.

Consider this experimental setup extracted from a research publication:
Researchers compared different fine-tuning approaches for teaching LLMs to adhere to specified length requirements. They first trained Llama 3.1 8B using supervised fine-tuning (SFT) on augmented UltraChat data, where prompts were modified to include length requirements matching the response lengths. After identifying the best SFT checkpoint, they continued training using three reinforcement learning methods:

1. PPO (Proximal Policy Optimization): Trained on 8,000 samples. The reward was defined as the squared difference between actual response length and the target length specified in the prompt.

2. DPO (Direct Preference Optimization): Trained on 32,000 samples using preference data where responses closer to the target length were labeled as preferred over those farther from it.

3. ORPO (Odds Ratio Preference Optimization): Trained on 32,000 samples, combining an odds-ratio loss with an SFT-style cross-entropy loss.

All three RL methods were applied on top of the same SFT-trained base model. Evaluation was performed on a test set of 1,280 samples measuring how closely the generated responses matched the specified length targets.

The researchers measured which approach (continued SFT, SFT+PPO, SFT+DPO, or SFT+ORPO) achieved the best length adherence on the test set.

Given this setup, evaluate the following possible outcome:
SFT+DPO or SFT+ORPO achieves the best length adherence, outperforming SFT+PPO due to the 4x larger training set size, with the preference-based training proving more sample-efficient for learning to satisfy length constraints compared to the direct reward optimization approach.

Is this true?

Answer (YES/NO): YES